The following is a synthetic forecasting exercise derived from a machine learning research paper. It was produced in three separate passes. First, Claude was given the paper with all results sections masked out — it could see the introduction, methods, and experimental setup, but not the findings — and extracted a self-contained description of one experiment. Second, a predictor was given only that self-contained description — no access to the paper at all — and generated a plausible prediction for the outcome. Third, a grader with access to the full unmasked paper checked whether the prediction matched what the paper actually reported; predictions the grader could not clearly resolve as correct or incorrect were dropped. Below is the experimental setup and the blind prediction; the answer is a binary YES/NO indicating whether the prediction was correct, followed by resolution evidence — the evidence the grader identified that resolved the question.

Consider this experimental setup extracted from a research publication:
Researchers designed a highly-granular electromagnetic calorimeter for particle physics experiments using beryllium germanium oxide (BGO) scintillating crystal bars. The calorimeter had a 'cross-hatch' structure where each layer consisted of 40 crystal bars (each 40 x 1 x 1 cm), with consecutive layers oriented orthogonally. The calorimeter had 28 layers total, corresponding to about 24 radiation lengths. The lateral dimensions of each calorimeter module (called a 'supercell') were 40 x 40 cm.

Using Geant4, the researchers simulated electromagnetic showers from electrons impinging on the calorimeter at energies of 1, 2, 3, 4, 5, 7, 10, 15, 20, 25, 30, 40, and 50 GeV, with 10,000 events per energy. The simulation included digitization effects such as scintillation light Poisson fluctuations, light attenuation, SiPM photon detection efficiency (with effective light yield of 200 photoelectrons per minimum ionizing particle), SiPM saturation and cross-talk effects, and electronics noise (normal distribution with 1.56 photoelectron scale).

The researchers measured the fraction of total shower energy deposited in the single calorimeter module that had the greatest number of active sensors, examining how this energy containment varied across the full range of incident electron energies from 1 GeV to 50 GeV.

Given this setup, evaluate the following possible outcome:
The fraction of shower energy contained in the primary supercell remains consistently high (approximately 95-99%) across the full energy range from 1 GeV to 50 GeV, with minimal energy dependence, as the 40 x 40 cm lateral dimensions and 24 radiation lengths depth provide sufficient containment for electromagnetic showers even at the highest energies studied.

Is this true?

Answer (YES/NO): NO